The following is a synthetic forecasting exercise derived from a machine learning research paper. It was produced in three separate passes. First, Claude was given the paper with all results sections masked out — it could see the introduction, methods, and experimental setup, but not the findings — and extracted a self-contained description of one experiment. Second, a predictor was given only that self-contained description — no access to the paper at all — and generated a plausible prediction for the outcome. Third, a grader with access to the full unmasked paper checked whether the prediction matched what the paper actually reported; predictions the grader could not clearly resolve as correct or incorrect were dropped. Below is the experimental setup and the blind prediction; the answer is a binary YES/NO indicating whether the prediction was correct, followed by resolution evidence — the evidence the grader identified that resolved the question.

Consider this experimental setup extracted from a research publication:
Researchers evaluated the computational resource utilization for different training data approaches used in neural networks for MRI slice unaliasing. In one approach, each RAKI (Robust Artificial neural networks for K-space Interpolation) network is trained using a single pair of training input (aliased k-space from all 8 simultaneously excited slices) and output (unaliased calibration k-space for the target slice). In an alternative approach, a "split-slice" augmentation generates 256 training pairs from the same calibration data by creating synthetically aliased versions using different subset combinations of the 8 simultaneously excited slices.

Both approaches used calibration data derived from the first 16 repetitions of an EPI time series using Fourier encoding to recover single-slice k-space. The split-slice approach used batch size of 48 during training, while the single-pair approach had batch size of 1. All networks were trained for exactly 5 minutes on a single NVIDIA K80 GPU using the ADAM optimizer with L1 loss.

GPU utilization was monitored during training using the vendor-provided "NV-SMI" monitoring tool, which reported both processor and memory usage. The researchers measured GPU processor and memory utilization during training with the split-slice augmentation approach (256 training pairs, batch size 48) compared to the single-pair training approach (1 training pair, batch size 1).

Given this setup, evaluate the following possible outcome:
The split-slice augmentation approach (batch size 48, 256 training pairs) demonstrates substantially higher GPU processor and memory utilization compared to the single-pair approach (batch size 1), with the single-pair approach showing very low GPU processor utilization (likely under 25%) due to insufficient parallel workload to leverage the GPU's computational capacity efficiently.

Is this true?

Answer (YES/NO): NO